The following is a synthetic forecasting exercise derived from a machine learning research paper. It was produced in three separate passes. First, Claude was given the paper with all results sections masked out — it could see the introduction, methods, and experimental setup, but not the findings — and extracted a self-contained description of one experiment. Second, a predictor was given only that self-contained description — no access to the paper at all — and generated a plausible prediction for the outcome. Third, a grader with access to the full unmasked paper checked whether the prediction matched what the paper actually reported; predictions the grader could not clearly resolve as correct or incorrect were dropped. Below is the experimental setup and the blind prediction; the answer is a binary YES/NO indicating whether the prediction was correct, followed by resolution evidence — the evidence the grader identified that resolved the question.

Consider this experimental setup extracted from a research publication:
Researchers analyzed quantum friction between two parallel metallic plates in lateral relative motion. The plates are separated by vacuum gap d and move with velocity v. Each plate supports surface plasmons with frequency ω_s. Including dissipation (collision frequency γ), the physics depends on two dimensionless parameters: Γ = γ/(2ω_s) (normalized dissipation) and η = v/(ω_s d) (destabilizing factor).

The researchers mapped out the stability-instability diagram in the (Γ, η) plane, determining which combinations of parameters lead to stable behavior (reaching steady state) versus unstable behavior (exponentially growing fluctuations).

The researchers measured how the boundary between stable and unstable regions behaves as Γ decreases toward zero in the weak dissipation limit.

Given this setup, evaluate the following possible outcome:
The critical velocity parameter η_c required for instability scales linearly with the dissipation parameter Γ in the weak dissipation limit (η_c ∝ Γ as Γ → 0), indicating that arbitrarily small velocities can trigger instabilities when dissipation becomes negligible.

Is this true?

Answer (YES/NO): NO